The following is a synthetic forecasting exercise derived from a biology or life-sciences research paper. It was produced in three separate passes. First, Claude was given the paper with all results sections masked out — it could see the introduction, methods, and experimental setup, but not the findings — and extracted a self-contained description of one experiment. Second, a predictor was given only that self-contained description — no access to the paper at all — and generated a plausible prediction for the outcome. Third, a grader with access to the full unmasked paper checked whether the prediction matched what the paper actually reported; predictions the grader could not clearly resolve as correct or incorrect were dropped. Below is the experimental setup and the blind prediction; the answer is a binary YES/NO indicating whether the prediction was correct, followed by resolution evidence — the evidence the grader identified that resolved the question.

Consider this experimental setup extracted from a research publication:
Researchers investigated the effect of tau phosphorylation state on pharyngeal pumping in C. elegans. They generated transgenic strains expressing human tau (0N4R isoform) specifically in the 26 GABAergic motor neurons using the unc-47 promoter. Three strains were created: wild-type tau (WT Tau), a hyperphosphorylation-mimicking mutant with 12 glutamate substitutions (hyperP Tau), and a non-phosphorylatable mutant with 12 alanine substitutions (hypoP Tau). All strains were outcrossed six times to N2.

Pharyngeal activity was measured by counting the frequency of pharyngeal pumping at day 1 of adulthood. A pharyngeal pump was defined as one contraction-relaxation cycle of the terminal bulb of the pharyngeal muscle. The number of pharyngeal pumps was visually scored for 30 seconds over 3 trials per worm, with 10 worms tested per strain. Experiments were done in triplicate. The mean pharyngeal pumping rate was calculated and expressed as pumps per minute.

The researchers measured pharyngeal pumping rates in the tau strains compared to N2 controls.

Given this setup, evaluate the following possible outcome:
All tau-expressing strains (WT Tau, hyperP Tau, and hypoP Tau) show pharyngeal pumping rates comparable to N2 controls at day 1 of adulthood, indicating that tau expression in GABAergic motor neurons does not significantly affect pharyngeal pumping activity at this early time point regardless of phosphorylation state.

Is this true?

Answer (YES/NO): YES